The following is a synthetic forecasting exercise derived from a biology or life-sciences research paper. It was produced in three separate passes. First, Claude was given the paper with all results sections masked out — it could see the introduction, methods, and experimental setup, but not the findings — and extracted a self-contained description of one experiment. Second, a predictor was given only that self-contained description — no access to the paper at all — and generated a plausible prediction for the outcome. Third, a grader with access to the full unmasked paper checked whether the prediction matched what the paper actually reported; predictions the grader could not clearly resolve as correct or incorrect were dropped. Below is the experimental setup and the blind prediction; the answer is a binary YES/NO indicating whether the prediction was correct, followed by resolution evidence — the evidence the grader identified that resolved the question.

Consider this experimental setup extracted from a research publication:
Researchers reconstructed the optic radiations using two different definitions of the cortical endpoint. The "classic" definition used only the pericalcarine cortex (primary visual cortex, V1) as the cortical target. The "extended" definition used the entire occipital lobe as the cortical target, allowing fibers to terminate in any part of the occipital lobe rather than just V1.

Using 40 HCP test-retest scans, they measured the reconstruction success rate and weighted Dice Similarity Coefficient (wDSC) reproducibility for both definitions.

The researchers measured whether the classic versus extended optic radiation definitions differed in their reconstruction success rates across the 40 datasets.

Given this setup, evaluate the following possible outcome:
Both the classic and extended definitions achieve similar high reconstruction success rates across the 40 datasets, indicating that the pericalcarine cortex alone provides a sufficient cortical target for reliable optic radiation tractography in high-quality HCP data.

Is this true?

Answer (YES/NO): YES